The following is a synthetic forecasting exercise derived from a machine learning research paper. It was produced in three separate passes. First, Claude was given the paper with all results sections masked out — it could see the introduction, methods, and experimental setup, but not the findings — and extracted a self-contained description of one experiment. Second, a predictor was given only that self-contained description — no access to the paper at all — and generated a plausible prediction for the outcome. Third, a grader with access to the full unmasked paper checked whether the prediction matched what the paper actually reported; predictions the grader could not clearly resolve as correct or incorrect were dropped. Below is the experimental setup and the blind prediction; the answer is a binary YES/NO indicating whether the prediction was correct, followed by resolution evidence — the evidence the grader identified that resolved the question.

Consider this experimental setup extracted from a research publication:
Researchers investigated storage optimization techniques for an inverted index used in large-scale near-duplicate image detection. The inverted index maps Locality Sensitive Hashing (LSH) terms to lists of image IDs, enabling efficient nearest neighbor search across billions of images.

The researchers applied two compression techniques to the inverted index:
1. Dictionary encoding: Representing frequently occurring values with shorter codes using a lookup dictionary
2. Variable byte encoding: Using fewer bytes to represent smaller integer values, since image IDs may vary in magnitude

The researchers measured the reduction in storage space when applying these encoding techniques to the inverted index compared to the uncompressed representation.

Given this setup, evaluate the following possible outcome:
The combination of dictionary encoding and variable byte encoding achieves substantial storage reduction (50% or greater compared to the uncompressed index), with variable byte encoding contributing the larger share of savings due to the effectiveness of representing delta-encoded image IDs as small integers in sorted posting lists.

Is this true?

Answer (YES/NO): NO